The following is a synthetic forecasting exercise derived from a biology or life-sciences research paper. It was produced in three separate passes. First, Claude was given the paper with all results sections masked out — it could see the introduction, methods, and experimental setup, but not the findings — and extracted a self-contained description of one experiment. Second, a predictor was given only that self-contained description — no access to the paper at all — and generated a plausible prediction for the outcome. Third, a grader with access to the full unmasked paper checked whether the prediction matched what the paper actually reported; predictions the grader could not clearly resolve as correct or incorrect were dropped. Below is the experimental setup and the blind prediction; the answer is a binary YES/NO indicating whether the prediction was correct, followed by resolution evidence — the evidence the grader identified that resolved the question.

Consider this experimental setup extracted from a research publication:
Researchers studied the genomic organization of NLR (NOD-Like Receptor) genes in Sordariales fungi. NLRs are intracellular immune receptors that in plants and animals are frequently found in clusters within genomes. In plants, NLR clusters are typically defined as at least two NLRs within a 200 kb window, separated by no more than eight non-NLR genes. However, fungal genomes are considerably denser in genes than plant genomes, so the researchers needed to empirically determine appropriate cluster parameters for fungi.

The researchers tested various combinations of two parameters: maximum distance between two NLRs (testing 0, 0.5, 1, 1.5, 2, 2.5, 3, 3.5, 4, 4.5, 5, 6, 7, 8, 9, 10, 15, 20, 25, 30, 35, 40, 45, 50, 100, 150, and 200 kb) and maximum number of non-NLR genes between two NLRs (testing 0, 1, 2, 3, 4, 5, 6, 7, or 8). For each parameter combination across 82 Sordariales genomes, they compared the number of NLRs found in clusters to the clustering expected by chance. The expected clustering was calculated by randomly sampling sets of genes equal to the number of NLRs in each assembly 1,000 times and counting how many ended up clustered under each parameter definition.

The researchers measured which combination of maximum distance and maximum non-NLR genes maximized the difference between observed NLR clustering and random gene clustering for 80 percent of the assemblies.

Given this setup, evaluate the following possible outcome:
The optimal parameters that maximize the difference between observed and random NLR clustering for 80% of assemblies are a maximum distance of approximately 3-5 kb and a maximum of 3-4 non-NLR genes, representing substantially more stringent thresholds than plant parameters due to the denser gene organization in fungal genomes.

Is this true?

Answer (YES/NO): NO